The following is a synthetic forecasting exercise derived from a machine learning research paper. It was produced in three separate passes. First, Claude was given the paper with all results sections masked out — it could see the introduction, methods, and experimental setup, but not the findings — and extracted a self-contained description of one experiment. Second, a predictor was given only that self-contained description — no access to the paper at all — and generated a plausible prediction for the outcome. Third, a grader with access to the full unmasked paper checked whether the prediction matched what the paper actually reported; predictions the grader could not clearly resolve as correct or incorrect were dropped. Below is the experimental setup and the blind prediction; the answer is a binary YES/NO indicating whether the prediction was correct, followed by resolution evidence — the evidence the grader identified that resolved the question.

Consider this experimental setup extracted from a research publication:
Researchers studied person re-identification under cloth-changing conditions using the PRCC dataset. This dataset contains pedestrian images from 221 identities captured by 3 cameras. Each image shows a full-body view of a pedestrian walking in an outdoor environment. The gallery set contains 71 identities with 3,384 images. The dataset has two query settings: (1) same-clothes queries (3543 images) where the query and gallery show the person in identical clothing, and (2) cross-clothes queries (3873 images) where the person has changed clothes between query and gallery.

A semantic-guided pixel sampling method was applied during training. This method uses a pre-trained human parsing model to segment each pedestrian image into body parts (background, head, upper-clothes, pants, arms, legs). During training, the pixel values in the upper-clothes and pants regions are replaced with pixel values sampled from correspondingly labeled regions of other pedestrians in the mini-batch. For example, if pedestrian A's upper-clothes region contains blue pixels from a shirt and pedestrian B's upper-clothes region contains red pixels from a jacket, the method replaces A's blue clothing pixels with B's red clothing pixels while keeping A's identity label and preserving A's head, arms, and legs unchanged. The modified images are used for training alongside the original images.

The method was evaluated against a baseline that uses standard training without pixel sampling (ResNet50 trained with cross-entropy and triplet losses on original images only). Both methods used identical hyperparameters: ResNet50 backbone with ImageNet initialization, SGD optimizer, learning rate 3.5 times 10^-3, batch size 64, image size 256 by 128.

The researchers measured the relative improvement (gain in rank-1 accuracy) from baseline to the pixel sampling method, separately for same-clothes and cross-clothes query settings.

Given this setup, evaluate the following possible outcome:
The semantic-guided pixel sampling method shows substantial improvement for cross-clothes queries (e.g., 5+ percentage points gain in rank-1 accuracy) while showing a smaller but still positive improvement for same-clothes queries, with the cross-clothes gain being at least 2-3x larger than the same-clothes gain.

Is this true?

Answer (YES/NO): NO